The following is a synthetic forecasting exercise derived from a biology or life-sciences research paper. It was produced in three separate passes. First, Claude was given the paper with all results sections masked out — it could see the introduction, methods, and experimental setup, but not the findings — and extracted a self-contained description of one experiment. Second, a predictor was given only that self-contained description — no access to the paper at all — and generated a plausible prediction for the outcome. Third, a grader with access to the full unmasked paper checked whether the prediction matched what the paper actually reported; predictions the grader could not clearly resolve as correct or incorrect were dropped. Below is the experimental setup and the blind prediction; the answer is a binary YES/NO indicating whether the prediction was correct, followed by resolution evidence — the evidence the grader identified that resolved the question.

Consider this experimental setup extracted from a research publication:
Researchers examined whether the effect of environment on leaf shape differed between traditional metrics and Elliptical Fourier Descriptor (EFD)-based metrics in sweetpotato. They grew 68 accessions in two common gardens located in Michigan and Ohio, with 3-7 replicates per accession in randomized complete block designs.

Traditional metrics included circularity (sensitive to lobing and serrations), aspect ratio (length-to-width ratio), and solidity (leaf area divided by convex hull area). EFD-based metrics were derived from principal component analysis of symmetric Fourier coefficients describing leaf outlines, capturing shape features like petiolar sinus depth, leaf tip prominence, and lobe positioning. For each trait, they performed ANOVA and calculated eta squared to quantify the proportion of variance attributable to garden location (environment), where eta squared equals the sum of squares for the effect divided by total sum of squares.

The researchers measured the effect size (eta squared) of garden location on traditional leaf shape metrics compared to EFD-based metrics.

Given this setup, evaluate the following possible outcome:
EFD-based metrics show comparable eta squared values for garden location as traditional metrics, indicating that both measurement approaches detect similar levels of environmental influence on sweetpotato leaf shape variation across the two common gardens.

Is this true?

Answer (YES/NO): NO